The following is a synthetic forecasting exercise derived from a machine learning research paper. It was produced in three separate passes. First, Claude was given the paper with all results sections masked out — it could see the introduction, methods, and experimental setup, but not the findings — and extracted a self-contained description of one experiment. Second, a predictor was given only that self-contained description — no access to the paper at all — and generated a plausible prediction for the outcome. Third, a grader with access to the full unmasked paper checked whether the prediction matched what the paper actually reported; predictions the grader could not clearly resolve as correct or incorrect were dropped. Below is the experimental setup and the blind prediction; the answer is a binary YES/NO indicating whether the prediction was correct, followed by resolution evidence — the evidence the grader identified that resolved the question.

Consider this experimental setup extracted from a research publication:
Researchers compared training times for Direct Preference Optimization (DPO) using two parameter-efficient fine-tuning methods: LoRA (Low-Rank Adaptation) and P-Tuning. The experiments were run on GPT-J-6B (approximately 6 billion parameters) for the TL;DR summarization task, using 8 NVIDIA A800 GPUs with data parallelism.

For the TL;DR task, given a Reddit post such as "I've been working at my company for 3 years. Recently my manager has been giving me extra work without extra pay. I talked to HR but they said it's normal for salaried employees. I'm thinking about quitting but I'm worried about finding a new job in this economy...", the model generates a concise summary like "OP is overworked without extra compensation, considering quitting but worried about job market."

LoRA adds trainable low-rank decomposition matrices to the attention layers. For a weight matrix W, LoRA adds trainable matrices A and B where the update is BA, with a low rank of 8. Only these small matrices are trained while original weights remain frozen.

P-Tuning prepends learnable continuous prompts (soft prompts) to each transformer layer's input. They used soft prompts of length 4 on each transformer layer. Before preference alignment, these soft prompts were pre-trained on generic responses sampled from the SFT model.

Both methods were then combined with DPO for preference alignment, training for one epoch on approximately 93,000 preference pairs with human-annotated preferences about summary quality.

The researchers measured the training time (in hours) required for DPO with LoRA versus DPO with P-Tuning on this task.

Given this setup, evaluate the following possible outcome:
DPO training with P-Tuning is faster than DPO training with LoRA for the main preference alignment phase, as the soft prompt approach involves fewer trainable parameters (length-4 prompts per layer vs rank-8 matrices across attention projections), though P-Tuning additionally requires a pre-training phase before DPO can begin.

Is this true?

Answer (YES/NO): NO